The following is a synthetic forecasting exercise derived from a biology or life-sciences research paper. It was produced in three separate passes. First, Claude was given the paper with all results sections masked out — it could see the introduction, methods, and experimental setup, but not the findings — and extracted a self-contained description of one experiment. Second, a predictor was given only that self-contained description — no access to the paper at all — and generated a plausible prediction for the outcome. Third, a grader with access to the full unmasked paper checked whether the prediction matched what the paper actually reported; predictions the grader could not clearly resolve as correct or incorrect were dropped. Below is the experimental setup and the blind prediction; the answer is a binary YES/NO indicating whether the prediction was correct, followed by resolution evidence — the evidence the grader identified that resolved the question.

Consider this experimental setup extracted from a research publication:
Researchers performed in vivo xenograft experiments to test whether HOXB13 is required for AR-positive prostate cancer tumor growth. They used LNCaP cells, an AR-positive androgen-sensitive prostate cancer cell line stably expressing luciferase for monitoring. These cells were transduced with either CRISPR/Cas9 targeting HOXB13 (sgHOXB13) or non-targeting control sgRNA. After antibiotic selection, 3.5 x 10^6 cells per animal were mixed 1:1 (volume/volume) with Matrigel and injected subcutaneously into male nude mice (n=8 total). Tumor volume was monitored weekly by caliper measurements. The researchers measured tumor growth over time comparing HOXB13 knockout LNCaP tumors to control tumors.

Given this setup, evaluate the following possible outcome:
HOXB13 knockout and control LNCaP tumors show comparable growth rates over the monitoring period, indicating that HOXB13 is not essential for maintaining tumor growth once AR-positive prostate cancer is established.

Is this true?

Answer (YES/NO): NO